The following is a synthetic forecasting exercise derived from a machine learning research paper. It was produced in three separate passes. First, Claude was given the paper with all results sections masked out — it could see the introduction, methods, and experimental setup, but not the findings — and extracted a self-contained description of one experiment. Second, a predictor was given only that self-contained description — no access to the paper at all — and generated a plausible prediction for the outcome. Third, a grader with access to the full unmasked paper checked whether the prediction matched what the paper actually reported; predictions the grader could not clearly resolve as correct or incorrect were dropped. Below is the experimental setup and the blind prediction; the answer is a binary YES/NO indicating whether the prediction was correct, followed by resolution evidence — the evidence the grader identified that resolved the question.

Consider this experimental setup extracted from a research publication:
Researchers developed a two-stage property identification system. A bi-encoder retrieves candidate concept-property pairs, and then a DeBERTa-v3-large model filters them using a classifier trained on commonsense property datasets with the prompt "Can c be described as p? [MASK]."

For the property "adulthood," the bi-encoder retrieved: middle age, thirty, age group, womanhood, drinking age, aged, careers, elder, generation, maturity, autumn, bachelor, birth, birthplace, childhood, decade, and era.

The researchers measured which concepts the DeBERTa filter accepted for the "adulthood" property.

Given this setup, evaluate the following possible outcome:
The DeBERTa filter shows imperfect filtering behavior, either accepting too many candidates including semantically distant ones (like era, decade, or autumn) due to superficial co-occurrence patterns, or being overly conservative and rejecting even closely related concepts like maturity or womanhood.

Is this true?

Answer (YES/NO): NO